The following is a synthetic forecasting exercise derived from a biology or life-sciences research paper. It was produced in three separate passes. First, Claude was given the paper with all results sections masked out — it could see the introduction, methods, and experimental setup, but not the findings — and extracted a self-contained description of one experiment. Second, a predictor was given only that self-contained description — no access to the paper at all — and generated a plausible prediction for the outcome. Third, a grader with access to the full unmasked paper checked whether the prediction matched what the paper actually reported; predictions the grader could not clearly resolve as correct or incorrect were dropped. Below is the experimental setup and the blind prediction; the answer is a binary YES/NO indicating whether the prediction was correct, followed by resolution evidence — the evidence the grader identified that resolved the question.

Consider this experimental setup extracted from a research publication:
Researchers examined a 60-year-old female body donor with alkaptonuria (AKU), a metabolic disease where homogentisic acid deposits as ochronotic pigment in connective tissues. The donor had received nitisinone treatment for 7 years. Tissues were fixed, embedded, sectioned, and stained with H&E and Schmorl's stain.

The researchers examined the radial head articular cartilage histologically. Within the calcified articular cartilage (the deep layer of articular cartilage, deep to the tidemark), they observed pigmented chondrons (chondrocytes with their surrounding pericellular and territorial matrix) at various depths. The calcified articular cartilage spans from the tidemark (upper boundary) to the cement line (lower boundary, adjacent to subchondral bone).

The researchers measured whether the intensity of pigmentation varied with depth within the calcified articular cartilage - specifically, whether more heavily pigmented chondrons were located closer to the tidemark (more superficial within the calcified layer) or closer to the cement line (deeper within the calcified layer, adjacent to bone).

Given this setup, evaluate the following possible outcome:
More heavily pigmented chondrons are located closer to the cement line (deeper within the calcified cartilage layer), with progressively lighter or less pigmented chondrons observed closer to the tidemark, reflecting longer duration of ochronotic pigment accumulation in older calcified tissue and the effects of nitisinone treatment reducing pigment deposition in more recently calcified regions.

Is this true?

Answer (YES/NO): YES